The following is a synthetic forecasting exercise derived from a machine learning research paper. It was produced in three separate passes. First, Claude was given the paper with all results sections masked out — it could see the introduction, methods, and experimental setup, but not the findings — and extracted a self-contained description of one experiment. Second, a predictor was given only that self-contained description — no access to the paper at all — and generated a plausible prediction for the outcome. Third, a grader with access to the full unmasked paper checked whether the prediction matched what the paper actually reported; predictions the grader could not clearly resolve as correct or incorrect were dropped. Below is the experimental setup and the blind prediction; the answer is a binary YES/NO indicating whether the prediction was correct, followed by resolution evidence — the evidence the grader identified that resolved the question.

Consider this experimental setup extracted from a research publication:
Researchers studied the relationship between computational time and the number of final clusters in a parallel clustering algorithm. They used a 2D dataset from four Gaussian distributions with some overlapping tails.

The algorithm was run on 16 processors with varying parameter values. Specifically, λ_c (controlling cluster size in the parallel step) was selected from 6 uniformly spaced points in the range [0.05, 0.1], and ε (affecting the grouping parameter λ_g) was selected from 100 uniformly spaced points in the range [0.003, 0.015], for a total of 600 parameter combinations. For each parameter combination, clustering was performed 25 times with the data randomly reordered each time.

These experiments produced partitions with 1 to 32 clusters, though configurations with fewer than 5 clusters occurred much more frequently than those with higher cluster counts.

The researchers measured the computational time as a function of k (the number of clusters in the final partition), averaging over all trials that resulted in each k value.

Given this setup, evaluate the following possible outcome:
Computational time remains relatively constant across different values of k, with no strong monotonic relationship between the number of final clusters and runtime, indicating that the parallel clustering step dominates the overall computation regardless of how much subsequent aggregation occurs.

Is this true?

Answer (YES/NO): NO